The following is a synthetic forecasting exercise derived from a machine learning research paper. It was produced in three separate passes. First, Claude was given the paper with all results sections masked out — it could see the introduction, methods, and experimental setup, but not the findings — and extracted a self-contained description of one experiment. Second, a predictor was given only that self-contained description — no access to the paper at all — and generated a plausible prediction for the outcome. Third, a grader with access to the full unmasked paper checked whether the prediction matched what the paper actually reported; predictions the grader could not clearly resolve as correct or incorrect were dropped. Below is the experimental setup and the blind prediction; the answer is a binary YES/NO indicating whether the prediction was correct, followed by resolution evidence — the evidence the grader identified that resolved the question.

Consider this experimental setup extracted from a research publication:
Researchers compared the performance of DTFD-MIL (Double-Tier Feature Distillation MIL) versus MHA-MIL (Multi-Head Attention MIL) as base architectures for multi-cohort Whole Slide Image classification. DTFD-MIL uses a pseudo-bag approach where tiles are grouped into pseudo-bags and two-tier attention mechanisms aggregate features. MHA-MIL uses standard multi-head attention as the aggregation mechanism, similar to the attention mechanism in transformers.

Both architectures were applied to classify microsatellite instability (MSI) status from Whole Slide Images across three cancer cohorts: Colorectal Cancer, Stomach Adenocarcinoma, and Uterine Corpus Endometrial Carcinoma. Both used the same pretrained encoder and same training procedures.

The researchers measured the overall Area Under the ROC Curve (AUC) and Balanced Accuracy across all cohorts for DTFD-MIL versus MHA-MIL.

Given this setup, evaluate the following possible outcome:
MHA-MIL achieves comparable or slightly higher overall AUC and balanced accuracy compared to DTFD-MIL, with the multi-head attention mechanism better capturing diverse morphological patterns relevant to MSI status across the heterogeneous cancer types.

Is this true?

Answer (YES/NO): NO